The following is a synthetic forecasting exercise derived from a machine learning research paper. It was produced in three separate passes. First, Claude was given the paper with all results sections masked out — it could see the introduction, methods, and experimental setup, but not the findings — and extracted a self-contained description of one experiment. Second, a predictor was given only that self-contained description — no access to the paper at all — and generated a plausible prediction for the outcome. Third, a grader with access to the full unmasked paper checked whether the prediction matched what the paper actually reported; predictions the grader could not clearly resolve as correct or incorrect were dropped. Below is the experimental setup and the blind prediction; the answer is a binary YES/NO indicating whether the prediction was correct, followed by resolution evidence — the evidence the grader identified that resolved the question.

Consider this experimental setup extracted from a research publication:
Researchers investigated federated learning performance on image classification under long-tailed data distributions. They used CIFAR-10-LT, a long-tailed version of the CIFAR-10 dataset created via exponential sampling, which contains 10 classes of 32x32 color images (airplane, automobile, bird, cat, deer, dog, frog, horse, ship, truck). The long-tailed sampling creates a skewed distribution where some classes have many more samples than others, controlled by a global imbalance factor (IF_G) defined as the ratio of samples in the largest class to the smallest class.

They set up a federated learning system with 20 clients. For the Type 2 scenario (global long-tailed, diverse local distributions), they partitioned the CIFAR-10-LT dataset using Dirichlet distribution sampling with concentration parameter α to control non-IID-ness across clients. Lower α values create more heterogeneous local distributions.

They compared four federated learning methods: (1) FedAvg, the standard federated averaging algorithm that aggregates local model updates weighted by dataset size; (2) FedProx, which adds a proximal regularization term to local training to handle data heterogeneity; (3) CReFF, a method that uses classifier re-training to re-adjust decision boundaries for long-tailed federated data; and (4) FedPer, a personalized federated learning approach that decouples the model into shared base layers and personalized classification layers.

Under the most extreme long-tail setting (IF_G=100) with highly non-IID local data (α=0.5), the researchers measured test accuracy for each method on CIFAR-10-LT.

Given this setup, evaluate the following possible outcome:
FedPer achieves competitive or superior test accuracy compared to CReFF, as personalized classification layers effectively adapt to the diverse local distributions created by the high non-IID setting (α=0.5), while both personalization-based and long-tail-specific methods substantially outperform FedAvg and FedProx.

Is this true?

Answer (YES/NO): NO